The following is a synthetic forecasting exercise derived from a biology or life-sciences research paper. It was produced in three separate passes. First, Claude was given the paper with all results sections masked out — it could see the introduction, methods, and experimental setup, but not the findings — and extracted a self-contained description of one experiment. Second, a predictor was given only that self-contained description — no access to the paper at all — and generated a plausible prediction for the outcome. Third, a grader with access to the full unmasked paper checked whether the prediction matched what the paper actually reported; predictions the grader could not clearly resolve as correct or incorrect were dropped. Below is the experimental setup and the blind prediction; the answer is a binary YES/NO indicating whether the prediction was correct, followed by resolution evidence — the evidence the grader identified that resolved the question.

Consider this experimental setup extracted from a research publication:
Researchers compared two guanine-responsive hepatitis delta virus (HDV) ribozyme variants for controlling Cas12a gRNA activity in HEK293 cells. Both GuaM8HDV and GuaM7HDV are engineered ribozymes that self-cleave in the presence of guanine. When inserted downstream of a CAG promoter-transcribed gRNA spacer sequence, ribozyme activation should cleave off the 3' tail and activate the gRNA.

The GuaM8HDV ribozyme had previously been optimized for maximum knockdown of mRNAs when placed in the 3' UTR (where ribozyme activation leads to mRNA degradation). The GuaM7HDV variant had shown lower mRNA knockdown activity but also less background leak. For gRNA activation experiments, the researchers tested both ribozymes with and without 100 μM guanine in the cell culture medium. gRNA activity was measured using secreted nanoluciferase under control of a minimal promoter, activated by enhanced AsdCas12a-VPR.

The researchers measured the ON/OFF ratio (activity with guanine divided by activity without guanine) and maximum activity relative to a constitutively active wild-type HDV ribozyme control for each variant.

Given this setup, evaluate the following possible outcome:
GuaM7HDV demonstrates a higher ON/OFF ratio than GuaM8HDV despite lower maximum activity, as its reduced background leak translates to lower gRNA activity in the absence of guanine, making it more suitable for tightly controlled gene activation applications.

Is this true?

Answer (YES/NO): NO